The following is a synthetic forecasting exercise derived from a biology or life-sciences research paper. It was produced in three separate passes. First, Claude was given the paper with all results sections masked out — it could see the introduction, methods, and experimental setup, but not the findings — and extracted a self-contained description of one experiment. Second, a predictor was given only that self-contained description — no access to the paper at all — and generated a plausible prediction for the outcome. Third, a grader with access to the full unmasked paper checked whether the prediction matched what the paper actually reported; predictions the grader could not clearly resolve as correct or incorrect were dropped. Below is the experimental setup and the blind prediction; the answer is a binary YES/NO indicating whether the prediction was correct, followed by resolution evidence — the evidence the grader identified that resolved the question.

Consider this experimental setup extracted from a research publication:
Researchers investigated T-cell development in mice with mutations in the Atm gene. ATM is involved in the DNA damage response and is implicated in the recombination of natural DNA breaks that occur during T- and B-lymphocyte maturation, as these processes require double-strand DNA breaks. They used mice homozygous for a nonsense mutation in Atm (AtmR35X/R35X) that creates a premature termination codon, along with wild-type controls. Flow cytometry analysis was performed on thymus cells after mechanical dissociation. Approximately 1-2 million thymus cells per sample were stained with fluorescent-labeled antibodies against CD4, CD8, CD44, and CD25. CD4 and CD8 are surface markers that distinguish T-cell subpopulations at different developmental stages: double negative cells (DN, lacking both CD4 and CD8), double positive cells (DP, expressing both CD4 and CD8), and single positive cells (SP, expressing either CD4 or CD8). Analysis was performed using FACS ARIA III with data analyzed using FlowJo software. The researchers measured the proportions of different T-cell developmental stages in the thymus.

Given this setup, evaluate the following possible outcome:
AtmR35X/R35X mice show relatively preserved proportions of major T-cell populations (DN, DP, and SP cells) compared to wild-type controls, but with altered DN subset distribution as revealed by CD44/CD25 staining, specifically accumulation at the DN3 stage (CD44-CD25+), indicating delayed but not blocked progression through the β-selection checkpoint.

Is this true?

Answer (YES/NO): NO